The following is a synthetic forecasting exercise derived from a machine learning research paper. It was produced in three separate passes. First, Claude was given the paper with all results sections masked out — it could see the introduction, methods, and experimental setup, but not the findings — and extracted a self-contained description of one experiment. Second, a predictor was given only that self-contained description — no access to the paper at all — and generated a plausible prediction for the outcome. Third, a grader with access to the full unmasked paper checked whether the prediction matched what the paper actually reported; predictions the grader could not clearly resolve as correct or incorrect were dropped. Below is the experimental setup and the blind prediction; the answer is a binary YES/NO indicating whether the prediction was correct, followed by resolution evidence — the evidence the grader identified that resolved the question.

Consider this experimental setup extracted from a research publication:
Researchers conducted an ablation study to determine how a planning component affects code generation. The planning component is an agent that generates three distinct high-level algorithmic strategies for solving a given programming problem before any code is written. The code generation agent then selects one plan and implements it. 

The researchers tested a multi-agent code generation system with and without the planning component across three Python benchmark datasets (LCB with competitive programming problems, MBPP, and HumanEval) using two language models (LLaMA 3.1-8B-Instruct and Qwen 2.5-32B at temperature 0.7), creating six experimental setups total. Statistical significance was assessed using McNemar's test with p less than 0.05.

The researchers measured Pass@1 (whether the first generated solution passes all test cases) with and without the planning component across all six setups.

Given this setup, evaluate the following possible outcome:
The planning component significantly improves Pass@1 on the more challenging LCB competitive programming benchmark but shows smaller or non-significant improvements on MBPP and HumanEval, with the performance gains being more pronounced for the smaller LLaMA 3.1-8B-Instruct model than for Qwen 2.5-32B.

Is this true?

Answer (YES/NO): NO